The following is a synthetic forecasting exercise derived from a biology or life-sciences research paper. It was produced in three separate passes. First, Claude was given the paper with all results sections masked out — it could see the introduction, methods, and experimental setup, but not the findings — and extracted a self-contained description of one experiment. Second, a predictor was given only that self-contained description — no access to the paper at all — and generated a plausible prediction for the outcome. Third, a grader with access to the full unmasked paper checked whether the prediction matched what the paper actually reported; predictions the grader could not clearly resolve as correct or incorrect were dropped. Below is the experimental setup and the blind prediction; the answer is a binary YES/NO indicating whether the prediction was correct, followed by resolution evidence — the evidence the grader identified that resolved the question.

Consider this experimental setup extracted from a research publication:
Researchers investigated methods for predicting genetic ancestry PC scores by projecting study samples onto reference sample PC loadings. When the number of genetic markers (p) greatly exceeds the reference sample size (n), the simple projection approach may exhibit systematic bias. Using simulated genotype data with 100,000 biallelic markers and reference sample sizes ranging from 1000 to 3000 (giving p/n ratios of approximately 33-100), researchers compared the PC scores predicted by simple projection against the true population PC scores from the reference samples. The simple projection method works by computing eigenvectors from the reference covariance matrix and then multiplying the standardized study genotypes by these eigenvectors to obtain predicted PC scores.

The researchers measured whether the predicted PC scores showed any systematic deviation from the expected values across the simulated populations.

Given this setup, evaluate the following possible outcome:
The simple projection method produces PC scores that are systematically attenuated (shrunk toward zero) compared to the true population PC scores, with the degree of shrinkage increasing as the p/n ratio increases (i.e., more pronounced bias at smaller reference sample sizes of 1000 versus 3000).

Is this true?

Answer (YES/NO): YES